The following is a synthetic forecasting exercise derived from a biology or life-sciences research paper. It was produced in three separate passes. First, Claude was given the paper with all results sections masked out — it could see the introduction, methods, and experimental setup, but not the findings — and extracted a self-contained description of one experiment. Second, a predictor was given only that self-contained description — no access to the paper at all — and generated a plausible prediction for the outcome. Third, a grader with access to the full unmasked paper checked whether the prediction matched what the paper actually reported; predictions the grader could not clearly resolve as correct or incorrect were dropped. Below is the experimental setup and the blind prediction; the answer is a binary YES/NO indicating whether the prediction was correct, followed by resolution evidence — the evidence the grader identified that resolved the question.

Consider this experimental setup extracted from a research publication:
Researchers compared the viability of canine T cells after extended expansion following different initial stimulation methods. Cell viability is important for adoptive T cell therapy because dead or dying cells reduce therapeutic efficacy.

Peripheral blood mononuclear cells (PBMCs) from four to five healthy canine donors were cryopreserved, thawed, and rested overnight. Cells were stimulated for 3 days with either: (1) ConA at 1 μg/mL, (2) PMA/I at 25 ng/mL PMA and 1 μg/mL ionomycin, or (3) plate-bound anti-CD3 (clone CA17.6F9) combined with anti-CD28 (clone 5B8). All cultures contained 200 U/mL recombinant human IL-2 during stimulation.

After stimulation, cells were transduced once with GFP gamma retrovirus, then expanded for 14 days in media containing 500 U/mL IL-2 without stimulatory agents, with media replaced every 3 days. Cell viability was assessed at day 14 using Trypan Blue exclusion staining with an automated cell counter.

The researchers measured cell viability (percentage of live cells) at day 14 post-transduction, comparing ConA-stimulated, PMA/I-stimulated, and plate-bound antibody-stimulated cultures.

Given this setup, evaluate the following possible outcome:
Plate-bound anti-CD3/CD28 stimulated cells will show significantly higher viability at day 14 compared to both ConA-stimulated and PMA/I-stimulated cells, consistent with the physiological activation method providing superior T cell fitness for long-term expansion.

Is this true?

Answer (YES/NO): NO